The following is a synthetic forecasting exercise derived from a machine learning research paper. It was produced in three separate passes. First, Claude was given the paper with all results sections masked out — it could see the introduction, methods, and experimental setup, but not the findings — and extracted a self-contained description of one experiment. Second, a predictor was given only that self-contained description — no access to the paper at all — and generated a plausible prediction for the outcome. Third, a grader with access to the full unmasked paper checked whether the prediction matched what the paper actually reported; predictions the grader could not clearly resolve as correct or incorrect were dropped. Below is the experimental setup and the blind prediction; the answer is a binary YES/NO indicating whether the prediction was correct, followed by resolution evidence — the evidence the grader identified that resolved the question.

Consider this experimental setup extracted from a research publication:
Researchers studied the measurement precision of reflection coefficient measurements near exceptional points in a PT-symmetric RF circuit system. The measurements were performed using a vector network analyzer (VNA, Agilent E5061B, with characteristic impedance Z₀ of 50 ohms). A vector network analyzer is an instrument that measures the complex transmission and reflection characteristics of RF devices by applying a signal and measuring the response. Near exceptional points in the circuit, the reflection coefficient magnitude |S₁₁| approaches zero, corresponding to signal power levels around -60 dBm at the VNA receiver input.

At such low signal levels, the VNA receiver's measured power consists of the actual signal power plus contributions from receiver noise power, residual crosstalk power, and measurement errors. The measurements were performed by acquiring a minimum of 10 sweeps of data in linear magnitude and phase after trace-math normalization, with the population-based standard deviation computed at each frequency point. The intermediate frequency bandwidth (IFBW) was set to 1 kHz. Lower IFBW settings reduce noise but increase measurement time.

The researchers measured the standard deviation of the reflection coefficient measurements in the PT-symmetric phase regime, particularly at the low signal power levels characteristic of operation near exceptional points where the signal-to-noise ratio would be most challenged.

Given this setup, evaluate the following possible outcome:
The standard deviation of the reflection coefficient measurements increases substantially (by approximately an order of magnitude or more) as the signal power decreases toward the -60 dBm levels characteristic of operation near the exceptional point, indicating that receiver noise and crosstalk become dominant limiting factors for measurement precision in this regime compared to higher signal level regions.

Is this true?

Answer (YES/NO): NO